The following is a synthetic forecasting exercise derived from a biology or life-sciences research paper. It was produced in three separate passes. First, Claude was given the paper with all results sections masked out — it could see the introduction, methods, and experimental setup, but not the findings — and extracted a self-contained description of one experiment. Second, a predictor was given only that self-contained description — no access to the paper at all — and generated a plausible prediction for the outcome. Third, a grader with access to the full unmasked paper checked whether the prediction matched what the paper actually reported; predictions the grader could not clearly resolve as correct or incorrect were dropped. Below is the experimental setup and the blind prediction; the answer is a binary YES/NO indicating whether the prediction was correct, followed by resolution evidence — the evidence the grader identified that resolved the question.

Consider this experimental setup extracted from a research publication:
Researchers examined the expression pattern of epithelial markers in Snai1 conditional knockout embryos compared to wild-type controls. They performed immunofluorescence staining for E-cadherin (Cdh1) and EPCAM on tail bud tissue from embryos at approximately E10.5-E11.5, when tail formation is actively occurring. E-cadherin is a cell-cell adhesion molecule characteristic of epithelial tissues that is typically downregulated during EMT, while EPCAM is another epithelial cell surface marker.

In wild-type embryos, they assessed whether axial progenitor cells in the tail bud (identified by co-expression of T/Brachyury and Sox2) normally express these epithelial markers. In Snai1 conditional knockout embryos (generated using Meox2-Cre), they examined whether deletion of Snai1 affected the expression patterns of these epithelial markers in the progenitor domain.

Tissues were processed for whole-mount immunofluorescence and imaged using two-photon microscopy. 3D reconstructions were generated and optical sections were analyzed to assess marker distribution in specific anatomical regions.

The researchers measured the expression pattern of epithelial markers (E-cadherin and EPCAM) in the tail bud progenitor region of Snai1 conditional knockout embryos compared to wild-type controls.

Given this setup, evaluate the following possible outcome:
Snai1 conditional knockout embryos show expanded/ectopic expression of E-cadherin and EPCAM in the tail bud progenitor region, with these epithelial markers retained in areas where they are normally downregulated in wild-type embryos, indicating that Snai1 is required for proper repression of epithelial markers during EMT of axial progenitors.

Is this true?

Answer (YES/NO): NO